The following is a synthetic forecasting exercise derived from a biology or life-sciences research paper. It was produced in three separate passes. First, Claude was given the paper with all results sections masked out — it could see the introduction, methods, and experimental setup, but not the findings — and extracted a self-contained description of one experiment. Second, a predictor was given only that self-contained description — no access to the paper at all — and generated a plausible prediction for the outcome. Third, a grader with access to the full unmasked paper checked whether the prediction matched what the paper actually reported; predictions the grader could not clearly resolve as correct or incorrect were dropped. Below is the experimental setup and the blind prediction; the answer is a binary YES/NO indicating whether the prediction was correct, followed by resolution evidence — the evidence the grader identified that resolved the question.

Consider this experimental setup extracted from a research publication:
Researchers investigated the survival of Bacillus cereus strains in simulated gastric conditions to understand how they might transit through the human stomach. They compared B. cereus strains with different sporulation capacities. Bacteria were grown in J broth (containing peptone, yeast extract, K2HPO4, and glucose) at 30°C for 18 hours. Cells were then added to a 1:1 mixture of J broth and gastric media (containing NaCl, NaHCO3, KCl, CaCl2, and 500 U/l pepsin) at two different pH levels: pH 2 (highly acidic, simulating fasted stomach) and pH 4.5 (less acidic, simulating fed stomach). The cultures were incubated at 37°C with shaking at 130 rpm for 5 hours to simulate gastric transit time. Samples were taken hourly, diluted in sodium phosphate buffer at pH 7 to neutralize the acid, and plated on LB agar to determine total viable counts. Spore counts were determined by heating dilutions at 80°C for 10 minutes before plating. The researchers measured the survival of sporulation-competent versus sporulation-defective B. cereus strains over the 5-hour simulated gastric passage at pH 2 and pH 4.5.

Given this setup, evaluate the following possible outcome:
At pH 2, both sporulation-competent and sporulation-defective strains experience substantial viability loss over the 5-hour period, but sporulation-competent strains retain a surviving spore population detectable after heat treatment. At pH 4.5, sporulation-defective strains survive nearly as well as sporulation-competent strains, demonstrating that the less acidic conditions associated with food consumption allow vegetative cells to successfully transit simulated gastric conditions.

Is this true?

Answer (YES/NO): YES